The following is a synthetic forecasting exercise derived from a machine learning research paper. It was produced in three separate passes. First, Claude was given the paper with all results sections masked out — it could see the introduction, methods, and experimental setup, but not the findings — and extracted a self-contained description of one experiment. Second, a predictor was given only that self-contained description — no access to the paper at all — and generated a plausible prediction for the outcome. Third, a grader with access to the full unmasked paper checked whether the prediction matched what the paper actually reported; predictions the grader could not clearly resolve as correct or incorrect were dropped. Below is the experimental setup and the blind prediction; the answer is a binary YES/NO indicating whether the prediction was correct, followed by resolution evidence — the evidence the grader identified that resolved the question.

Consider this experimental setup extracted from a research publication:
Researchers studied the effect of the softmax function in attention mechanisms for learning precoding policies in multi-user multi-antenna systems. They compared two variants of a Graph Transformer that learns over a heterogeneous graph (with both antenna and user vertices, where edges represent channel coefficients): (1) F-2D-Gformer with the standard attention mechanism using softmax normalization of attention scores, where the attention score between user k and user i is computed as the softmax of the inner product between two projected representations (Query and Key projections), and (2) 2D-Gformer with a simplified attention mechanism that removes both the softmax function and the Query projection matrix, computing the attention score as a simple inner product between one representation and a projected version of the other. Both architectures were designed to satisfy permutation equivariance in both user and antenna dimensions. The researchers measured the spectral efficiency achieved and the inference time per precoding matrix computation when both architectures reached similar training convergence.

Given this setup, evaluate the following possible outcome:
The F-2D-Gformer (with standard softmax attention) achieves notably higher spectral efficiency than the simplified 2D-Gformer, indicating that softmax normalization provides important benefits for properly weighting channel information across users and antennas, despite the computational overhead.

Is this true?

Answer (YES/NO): NO